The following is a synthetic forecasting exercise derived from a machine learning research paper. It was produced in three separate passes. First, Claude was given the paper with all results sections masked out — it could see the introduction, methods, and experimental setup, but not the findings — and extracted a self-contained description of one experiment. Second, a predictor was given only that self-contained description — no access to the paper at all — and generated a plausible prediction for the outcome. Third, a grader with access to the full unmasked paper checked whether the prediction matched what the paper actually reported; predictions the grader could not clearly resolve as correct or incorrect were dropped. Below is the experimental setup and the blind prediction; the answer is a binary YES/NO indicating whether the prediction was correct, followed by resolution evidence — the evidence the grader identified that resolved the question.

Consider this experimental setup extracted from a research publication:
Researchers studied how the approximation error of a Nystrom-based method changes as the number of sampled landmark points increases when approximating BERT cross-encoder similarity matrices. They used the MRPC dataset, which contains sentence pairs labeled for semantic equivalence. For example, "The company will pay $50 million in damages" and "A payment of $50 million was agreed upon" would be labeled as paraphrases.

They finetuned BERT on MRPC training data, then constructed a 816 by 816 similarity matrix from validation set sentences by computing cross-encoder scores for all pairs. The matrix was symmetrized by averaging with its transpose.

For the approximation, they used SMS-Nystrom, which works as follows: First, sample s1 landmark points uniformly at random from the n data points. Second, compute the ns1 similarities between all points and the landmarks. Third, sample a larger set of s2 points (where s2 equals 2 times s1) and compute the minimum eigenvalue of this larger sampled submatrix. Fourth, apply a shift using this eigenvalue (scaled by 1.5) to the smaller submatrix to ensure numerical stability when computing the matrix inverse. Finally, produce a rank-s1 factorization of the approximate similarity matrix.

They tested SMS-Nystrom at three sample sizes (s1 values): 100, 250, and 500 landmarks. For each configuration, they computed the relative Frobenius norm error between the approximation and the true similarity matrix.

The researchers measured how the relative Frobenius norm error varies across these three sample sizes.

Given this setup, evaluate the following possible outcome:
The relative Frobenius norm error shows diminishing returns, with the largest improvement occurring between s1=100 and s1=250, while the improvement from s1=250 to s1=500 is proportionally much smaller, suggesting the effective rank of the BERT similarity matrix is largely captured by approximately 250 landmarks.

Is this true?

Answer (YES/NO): NO